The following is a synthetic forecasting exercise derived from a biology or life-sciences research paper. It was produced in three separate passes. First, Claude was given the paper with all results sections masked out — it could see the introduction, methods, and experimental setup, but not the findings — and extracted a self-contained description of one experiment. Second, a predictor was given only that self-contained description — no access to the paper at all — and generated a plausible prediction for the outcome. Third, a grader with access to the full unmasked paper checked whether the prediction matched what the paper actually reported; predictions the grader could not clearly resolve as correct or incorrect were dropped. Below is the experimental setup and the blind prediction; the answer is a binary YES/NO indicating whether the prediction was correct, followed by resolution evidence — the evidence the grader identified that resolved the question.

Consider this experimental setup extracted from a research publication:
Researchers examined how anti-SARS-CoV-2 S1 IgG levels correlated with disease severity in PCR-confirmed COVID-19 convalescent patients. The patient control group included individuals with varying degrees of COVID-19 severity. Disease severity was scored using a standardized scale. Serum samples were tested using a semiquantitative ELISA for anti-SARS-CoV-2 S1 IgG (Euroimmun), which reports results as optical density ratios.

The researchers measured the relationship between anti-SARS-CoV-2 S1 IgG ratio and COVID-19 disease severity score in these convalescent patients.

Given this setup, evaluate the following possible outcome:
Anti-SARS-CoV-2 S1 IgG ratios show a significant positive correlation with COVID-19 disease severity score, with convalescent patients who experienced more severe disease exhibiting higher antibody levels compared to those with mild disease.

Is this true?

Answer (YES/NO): YES